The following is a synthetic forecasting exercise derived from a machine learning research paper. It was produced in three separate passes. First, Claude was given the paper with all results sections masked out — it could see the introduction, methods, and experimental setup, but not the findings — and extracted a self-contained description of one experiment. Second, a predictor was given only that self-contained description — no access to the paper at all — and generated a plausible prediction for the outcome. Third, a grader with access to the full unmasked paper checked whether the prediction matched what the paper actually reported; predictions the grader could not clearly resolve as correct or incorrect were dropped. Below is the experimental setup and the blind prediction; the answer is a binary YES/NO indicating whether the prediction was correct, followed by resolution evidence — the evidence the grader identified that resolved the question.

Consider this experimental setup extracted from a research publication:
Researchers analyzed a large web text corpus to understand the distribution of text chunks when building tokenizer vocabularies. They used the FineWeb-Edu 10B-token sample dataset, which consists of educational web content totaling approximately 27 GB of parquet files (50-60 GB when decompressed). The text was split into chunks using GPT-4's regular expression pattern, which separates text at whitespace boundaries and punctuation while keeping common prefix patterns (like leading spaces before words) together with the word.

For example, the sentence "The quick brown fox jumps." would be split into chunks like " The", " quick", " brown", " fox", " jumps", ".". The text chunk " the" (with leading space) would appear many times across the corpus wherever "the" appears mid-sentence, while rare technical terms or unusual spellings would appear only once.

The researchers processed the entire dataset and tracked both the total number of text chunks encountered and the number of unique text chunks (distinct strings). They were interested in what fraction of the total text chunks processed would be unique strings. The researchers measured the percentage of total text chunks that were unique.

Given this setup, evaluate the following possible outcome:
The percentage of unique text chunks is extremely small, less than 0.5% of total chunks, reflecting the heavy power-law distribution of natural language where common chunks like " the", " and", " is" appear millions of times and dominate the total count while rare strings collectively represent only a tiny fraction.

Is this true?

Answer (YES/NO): YES